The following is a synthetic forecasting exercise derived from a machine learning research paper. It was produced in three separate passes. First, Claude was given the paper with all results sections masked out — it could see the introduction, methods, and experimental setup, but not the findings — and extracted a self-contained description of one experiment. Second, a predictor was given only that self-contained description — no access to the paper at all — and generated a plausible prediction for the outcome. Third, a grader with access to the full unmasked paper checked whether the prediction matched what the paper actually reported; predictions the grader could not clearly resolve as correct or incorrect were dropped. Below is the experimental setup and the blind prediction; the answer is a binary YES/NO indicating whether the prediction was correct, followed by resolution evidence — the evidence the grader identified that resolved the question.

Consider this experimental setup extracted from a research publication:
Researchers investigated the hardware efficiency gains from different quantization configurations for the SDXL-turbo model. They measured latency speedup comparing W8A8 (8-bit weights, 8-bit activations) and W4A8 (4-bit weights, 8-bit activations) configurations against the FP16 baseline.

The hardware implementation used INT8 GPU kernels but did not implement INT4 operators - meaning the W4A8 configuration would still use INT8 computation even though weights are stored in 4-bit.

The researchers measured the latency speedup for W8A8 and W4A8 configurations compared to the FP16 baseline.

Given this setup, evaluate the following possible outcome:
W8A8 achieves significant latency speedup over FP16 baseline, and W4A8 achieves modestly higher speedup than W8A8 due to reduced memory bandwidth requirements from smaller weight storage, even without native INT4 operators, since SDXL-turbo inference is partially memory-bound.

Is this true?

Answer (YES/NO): NO